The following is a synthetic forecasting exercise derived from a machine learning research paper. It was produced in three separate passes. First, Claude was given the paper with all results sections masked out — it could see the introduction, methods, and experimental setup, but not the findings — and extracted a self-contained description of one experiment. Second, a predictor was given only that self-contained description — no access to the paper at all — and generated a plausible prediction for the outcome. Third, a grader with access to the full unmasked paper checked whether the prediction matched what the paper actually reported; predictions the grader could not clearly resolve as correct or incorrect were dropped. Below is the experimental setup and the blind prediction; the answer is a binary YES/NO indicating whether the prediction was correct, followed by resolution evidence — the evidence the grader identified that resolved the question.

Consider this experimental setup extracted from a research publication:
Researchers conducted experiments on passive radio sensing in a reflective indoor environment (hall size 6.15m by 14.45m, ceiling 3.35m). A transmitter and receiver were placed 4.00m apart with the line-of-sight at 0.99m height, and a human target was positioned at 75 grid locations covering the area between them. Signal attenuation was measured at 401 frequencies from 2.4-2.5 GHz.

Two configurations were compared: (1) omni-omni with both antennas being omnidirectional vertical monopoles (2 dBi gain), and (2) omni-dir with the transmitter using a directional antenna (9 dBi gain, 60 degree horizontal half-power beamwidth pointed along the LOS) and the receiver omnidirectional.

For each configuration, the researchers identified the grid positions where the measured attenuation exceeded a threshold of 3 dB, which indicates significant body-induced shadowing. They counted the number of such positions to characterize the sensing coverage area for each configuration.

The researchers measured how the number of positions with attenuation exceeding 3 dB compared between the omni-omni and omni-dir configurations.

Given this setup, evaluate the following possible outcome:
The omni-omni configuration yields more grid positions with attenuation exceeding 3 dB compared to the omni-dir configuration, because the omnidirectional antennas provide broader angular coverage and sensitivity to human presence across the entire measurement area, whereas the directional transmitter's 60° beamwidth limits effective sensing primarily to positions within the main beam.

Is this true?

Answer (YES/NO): NO